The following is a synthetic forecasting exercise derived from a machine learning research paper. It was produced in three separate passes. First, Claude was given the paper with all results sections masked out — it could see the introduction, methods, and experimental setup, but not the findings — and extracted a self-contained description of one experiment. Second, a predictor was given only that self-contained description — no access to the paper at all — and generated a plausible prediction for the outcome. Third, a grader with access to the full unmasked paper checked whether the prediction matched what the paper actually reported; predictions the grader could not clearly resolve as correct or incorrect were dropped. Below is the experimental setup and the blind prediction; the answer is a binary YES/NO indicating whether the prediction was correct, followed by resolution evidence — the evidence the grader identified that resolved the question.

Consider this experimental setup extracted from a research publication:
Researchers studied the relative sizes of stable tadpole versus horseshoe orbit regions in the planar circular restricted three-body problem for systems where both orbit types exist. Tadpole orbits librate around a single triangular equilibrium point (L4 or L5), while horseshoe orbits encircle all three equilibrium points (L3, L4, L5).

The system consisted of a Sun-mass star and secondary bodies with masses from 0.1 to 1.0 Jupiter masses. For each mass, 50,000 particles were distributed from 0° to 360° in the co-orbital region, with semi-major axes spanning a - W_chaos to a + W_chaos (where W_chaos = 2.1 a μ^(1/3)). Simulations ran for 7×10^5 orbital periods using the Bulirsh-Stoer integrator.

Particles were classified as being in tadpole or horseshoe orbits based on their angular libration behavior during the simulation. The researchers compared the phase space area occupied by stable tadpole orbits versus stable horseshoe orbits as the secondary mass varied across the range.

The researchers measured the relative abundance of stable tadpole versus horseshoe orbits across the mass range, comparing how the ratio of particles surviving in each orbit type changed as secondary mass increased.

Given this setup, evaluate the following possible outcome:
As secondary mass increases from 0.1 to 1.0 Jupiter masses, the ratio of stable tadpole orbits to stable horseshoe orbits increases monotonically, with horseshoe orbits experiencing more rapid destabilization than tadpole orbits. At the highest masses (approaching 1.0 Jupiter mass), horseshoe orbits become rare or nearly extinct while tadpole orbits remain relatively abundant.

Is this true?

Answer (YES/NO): YES